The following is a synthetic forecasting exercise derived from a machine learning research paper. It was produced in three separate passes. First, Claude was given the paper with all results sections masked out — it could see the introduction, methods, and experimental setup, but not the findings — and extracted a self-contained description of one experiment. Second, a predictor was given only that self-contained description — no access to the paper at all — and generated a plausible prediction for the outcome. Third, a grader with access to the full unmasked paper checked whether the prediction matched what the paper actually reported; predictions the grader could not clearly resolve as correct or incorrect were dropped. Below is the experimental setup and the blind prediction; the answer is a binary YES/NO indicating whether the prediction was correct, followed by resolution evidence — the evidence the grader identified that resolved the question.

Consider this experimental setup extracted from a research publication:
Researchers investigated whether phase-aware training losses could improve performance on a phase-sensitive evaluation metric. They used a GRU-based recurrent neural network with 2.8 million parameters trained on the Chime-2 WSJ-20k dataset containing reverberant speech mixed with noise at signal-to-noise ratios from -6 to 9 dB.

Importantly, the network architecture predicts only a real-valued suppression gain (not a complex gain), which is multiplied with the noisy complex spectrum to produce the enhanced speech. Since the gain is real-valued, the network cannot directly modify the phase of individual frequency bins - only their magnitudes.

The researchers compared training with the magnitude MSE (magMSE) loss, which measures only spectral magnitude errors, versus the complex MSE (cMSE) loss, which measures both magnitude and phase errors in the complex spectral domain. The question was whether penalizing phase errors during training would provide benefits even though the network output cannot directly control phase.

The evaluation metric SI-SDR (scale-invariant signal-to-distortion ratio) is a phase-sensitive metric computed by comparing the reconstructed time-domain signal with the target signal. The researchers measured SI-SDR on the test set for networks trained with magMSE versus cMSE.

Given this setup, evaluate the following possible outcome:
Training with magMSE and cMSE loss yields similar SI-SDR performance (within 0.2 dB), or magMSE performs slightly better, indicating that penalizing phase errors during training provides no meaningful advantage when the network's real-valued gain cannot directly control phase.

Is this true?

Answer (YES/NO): YES